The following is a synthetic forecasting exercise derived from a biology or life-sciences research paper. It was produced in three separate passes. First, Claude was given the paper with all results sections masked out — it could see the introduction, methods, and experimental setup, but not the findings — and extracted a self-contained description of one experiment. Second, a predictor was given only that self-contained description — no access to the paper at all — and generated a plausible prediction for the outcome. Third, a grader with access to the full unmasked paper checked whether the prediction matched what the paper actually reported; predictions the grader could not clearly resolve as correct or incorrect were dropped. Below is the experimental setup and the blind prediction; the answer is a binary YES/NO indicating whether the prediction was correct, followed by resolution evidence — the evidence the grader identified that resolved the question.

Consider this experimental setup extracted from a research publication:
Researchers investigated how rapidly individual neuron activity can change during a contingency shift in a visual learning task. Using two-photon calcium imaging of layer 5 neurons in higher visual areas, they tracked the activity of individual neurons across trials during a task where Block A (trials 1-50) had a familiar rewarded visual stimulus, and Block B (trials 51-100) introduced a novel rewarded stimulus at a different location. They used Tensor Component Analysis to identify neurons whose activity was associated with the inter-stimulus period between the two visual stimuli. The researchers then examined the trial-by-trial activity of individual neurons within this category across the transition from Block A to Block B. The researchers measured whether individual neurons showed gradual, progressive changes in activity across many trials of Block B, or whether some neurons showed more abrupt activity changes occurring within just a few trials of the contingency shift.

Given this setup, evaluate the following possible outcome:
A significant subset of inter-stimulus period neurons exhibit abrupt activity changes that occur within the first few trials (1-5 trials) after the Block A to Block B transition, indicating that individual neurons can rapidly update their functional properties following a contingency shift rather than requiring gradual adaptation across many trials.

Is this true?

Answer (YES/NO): YES